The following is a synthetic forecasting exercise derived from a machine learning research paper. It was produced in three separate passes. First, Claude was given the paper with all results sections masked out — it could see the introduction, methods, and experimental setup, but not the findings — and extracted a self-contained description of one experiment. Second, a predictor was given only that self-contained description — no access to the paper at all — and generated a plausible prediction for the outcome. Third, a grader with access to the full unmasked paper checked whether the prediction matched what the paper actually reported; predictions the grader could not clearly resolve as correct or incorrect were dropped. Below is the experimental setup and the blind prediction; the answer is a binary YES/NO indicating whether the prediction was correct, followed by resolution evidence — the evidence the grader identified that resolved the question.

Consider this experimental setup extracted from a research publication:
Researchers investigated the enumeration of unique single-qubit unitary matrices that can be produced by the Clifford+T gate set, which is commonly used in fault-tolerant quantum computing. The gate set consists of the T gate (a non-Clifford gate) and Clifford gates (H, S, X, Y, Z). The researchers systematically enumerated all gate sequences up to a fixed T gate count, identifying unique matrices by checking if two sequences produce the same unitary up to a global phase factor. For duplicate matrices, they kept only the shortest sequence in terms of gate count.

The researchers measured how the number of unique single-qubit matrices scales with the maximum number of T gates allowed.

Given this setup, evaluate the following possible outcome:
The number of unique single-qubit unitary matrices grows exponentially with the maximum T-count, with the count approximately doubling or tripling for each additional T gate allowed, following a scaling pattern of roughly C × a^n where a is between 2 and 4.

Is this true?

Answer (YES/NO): YES